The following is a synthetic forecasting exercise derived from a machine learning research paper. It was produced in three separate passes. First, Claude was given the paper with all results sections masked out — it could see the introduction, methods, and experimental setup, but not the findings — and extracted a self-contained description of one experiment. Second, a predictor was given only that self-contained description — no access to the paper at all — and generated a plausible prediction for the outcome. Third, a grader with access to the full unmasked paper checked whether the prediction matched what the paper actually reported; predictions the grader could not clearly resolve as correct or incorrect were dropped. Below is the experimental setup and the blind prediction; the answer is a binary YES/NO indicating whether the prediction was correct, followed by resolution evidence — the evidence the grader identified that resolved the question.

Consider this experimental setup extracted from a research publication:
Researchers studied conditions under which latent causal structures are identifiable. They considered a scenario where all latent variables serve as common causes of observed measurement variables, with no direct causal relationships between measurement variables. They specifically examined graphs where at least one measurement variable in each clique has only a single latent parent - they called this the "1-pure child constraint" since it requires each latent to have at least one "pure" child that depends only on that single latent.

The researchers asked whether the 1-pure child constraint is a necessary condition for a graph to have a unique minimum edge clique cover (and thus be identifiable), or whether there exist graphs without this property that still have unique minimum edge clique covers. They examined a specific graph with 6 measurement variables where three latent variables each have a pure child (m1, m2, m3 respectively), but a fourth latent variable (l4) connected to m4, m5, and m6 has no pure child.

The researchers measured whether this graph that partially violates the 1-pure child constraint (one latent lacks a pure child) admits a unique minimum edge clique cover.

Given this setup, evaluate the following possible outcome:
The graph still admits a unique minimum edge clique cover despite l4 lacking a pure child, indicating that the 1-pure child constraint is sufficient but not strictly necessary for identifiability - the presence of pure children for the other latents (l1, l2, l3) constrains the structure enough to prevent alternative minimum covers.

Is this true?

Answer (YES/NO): YES